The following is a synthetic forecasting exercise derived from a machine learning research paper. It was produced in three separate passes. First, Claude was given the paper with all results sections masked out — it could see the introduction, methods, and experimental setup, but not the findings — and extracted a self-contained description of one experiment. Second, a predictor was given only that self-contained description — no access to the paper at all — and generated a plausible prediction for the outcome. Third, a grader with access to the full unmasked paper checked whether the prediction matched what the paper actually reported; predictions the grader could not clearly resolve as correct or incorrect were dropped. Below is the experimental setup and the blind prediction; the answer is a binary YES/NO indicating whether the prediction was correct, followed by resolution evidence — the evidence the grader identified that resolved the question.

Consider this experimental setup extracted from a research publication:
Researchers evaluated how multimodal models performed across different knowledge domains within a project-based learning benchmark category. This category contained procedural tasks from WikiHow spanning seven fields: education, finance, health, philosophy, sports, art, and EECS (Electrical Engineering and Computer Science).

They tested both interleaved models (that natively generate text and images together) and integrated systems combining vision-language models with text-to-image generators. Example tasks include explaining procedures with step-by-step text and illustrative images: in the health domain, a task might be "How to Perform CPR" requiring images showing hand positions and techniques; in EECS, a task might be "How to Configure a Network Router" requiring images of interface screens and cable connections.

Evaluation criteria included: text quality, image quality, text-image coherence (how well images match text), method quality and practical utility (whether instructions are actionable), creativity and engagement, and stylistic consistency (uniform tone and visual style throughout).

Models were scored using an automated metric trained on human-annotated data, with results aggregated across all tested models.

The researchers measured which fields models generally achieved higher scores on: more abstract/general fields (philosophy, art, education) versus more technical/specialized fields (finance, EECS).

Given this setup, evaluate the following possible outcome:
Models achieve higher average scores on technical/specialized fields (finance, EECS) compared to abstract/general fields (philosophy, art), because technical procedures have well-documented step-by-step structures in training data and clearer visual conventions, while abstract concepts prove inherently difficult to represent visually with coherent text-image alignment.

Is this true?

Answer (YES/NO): NO